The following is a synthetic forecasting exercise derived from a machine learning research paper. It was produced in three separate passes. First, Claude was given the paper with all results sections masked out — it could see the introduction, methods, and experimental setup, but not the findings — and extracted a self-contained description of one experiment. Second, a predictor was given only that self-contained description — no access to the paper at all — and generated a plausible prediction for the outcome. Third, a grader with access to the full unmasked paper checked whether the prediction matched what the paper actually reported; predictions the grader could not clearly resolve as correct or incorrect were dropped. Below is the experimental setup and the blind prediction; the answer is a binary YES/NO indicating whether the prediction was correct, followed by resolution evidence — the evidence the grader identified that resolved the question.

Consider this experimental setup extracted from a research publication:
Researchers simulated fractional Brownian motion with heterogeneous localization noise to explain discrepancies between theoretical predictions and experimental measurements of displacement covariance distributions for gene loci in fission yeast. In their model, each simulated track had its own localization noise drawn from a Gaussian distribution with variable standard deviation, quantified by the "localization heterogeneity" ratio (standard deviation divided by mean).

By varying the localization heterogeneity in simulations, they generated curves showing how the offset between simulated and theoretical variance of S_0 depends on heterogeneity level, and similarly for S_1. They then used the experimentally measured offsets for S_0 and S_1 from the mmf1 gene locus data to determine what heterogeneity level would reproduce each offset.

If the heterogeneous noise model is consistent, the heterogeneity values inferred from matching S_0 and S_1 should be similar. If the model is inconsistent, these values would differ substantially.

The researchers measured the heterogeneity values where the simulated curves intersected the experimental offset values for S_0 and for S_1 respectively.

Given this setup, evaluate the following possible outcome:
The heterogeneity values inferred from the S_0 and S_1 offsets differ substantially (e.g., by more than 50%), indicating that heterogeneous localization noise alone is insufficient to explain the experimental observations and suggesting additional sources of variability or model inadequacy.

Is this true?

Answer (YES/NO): NO